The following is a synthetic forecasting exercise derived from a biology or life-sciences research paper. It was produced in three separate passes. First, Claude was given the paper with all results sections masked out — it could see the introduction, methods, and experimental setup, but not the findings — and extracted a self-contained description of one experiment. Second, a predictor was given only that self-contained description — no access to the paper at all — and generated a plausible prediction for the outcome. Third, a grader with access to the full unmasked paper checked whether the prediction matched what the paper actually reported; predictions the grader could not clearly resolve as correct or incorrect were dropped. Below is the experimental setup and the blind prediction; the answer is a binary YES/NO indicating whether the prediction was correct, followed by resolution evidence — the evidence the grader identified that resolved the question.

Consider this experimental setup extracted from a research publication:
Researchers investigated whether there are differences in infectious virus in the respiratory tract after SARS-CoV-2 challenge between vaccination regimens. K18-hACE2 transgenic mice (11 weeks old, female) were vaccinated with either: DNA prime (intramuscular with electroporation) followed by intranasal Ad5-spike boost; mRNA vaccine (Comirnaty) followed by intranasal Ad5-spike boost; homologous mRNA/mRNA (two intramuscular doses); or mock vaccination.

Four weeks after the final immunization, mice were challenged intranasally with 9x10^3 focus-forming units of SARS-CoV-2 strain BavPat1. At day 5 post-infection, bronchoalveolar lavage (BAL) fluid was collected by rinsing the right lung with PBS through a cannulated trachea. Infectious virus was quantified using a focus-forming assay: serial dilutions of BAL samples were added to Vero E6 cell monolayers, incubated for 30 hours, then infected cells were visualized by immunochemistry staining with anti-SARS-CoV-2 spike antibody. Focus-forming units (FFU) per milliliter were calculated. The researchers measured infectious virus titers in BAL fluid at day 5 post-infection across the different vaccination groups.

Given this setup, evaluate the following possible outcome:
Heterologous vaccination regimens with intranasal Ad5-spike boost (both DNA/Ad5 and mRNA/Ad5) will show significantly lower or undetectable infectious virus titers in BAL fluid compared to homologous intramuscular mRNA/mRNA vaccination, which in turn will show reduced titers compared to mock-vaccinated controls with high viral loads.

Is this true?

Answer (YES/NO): NO